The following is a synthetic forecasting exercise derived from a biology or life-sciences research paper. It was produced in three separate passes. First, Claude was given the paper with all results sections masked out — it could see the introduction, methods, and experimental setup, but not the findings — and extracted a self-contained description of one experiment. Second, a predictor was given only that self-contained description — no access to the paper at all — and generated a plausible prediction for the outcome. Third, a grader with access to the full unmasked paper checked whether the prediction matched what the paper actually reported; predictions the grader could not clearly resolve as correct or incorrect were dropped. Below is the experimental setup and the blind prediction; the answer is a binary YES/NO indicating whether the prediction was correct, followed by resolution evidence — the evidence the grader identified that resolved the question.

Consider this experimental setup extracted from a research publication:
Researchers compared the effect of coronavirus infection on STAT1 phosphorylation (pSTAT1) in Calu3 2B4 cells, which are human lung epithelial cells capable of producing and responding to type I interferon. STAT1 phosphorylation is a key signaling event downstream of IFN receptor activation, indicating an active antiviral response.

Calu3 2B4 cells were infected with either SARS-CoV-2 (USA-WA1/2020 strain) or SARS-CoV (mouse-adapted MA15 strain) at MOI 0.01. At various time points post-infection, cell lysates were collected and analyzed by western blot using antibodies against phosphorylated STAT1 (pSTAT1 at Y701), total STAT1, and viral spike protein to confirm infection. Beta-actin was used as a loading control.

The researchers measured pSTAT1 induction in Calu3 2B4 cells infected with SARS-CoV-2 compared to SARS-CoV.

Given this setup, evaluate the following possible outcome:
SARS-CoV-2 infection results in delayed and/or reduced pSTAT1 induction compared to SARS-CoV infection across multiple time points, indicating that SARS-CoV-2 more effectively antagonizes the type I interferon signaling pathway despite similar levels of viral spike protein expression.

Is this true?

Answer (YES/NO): NO